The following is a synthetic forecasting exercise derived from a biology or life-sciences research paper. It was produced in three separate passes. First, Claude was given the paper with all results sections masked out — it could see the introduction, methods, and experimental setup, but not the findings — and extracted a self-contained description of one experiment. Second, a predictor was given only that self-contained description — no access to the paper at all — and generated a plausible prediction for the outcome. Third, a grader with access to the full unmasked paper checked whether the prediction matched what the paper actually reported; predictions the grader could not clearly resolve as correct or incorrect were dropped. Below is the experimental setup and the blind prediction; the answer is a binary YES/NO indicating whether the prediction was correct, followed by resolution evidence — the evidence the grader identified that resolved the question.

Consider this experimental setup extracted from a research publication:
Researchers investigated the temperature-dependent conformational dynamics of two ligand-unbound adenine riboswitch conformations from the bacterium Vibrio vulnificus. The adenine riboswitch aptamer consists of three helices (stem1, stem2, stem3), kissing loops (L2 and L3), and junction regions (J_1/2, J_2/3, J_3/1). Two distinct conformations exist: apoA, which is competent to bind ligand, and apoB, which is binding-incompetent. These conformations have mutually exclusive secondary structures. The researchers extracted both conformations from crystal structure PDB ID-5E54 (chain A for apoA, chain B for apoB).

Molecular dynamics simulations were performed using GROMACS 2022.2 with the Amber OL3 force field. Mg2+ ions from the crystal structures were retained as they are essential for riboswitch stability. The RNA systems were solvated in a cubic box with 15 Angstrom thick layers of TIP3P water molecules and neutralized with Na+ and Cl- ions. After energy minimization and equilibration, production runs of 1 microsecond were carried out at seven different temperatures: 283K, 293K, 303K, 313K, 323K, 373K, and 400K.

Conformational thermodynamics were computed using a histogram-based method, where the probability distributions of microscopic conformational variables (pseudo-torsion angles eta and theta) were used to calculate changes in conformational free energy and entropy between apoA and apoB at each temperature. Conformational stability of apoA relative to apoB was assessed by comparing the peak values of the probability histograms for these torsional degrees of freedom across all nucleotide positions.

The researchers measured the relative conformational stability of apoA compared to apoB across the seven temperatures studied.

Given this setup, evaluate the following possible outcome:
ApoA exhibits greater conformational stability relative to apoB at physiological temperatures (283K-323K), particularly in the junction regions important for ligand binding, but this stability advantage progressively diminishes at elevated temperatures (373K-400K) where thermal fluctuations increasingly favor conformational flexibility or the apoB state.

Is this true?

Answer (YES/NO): NO